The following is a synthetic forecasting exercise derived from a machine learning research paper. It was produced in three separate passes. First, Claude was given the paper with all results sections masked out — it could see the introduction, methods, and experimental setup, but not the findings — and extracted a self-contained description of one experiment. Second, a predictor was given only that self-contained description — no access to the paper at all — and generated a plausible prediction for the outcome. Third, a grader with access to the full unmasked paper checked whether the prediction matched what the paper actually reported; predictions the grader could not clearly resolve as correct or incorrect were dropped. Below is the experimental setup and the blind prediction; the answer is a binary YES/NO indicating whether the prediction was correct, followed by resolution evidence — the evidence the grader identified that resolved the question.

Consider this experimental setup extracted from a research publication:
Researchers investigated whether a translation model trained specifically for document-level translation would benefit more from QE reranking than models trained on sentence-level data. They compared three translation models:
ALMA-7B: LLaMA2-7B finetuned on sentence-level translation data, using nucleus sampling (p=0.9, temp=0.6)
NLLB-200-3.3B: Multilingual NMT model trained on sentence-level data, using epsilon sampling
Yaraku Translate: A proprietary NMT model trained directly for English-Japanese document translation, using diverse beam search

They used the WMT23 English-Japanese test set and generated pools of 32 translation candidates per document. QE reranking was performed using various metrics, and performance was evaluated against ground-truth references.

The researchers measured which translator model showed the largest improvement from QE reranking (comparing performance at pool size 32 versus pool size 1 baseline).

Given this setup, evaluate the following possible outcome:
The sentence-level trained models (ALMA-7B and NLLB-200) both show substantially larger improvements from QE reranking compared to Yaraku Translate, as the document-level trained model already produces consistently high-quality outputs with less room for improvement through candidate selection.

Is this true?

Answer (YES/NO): NO